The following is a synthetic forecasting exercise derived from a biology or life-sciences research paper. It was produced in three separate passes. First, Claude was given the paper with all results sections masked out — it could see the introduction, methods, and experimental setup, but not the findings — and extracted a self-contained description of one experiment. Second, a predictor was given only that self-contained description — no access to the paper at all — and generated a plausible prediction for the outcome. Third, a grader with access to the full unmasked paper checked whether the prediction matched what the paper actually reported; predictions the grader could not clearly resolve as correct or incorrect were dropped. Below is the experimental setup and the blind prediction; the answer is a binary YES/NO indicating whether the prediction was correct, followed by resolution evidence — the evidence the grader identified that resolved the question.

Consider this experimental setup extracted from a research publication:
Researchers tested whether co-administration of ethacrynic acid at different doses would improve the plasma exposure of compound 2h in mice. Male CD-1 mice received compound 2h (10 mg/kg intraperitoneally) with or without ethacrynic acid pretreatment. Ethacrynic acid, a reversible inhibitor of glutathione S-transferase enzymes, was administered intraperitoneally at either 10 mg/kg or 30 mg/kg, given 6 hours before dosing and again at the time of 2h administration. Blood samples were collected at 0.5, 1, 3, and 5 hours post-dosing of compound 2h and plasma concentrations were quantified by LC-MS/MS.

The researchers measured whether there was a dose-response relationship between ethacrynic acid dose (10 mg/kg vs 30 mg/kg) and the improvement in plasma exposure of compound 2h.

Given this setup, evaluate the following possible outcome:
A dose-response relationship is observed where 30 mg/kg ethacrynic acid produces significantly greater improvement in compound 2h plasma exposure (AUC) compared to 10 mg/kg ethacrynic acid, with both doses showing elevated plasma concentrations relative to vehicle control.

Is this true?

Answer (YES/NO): YES